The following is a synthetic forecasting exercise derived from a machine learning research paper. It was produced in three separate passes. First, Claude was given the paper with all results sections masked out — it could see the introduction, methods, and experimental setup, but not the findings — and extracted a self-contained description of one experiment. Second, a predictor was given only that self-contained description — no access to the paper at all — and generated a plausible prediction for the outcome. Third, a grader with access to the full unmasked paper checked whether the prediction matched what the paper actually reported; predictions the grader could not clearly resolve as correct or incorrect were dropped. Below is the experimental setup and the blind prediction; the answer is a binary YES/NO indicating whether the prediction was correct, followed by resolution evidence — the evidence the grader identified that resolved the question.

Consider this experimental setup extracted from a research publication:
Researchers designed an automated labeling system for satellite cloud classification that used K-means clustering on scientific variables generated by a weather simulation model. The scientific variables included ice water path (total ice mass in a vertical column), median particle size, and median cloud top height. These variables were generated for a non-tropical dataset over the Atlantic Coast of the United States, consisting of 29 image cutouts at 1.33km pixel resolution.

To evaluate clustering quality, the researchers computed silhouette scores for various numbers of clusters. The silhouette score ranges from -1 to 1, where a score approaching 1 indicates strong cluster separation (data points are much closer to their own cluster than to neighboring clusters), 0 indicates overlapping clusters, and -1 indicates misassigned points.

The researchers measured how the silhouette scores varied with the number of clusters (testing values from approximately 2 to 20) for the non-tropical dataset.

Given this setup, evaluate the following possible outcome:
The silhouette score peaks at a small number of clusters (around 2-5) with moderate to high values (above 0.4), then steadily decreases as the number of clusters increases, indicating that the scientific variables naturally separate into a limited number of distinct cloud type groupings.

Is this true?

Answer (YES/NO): NO